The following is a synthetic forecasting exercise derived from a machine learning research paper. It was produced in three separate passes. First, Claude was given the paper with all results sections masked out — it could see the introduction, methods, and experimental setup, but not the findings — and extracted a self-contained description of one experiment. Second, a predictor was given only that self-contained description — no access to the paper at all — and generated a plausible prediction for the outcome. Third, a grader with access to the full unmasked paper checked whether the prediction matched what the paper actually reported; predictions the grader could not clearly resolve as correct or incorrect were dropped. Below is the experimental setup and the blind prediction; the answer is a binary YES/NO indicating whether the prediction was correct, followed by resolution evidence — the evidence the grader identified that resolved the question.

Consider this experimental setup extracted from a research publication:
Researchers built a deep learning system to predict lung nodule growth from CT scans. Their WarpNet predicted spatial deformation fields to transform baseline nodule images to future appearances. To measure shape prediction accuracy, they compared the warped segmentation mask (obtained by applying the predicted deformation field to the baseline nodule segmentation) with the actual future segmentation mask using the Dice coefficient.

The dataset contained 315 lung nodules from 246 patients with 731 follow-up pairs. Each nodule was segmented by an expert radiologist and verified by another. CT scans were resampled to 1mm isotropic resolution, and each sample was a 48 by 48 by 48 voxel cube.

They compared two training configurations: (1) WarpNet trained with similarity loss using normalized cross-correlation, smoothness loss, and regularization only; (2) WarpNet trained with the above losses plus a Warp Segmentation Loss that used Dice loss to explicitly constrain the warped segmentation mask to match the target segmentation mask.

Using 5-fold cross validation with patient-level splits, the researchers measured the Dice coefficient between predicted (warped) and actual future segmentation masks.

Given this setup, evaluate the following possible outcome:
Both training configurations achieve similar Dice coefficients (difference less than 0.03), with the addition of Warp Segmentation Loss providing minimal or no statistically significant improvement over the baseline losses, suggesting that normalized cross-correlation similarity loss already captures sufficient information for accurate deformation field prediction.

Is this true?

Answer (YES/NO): NO